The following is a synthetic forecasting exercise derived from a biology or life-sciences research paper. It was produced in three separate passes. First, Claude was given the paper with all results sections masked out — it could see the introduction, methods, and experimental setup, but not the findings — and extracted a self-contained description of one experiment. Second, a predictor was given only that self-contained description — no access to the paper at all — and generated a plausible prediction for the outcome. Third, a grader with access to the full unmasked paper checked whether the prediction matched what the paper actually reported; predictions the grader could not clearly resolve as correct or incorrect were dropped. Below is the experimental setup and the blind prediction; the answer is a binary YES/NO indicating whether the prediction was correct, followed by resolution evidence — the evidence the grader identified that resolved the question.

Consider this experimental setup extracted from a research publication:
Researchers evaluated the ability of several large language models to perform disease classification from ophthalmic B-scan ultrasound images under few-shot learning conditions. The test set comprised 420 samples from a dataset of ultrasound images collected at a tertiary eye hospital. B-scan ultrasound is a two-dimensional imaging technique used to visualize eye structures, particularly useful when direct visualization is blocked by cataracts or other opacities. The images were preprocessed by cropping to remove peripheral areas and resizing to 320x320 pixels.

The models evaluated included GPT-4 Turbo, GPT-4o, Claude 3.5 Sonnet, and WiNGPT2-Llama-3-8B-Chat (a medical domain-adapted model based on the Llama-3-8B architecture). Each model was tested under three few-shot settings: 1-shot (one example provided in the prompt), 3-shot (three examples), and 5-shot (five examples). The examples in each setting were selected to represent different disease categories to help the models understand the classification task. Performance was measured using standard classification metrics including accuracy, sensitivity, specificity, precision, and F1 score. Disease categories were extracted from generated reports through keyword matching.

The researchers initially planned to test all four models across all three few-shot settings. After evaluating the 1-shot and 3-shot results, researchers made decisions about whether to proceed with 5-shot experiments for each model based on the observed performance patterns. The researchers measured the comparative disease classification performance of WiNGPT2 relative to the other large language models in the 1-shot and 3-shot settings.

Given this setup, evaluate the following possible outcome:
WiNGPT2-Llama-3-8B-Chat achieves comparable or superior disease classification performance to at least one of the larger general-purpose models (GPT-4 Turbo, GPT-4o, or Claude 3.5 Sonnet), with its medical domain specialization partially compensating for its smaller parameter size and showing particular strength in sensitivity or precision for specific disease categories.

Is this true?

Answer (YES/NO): NO